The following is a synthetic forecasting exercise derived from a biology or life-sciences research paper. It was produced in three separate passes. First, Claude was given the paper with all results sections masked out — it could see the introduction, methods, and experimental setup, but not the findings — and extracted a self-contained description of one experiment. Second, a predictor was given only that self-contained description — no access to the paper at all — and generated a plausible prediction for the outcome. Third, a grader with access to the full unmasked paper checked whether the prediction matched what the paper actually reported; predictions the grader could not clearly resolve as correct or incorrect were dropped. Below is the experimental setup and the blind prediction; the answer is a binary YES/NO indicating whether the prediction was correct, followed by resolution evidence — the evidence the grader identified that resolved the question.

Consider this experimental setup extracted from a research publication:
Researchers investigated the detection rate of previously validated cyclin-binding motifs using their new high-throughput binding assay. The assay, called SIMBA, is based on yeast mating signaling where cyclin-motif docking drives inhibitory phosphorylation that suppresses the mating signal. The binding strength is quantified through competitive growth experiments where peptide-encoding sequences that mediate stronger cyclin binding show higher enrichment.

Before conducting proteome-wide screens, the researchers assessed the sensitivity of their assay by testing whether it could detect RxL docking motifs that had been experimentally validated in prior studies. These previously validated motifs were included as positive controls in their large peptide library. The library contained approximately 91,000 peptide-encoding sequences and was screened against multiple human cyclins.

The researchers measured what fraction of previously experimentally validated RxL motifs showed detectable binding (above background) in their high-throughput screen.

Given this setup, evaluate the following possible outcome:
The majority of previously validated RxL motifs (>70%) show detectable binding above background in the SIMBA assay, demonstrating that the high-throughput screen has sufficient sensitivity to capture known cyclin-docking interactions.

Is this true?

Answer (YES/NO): YES